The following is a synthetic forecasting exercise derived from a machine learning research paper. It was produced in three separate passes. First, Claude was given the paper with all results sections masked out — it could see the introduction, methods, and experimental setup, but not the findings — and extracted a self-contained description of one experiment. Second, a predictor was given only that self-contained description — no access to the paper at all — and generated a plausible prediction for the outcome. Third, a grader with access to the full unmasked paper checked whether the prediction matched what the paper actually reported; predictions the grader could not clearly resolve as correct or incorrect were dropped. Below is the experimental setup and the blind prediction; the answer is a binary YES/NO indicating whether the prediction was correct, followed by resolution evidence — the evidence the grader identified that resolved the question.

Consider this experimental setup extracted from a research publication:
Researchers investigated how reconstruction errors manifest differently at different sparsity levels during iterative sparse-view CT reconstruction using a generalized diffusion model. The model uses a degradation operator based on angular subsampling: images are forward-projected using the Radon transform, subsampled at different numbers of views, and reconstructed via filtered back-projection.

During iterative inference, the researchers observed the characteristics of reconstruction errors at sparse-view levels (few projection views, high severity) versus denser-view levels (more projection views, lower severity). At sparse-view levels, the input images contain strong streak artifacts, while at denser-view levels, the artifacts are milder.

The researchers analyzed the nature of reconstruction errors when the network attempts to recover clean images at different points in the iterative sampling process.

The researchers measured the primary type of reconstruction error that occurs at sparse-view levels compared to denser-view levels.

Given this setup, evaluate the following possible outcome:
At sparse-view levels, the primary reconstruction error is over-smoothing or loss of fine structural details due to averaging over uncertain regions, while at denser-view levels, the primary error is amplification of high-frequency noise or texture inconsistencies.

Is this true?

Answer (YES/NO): NO